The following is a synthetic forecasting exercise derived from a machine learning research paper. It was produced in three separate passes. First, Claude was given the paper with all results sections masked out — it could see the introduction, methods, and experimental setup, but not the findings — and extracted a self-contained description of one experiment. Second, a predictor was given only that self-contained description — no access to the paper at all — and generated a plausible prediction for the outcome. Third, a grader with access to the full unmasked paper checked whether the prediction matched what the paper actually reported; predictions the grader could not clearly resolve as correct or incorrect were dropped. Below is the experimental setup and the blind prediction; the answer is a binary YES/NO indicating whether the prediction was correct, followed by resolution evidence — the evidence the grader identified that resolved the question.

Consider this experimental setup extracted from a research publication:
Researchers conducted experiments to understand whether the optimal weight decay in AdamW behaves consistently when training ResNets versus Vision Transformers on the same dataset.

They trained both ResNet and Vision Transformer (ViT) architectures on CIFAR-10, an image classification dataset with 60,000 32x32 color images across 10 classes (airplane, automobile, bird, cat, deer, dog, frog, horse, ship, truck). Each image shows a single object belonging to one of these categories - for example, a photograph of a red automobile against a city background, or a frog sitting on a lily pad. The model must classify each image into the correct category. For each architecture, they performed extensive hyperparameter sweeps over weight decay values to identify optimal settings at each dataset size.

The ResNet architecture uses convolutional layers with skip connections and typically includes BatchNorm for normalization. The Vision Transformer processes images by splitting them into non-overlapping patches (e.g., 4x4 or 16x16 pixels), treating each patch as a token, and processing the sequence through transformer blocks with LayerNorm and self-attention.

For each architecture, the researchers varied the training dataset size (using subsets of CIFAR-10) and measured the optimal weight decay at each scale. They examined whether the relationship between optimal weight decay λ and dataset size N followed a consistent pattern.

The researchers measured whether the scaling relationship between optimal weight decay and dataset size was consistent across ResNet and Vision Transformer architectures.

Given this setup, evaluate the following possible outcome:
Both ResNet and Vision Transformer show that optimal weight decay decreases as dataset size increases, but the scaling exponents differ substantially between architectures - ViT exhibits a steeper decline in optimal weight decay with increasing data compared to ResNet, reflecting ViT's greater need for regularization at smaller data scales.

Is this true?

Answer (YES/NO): NO